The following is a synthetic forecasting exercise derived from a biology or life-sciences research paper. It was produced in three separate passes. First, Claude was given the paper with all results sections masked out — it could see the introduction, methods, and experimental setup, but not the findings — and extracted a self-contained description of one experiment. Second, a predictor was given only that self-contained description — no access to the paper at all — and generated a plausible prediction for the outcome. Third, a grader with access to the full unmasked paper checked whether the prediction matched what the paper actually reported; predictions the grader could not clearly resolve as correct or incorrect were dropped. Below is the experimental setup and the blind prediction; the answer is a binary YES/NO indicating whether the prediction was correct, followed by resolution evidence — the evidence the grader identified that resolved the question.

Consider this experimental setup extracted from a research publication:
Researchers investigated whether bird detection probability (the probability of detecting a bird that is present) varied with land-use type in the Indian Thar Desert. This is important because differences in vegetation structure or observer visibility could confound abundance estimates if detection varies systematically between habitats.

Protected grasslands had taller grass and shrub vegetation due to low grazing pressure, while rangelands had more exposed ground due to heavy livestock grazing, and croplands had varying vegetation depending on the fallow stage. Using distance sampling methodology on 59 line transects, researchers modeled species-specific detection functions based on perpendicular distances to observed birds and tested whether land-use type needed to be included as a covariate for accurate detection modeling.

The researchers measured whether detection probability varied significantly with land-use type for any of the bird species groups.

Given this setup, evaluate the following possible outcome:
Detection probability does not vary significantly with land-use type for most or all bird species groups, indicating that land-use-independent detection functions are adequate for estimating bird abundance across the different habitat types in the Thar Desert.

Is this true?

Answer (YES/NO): YES